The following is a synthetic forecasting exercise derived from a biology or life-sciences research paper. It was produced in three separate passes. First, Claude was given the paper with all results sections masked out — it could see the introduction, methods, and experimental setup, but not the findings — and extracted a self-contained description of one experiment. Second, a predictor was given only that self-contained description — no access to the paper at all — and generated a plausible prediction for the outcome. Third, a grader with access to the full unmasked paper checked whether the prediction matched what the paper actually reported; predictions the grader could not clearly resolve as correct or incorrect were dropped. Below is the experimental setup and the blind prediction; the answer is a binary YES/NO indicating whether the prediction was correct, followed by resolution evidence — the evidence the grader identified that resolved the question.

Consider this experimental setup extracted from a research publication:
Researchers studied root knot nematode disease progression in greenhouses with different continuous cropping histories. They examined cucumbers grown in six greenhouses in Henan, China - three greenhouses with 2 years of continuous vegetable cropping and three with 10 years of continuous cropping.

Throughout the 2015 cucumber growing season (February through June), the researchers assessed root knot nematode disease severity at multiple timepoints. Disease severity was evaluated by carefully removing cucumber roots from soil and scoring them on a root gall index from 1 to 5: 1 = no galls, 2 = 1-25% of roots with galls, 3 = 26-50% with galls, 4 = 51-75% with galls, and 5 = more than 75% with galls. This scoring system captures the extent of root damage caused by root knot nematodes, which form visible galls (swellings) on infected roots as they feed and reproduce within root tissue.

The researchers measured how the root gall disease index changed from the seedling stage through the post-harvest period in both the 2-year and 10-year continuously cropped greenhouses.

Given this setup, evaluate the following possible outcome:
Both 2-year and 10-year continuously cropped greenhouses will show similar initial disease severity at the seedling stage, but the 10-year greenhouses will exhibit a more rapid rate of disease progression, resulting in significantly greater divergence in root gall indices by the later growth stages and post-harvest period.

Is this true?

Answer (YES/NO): YES